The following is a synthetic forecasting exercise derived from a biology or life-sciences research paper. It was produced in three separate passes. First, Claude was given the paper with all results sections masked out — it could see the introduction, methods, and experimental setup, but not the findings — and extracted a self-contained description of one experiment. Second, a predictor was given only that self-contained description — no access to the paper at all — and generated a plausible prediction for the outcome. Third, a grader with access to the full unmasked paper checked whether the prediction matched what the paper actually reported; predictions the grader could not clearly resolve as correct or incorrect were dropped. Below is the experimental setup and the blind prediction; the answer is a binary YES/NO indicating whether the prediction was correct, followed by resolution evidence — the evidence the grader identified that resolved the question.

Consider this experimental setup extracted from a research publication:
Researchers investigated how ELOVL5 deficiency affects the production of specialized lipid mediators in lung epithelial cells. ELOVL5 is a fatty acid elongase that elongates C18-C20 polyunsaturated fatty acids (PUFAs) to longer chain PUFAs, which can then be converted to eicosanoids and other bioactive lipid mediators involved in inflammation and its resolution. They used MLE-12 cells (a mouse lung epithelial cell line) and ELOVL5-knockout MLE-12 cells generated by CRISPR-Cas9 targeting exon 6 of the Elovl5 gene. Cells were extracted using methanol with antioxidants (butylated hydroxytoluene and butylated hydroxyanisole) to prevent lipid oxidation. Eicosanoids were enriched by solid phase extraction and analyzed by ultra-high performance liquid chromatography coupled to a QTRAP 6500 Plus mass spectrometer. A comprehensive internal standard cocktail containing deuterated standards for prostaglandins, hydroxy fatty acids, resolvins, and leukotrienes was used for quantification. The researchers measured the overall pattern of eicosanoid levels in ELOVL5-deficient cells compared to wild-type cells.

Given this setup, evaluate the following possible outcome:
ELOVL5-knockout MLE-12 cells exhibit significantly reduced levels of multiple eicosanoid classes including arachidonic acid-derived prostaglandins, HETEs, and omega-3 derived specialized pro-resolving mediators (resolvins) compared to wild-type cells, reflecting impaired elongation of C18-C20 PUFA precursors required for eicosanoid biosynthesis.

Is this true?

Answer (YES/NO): NO